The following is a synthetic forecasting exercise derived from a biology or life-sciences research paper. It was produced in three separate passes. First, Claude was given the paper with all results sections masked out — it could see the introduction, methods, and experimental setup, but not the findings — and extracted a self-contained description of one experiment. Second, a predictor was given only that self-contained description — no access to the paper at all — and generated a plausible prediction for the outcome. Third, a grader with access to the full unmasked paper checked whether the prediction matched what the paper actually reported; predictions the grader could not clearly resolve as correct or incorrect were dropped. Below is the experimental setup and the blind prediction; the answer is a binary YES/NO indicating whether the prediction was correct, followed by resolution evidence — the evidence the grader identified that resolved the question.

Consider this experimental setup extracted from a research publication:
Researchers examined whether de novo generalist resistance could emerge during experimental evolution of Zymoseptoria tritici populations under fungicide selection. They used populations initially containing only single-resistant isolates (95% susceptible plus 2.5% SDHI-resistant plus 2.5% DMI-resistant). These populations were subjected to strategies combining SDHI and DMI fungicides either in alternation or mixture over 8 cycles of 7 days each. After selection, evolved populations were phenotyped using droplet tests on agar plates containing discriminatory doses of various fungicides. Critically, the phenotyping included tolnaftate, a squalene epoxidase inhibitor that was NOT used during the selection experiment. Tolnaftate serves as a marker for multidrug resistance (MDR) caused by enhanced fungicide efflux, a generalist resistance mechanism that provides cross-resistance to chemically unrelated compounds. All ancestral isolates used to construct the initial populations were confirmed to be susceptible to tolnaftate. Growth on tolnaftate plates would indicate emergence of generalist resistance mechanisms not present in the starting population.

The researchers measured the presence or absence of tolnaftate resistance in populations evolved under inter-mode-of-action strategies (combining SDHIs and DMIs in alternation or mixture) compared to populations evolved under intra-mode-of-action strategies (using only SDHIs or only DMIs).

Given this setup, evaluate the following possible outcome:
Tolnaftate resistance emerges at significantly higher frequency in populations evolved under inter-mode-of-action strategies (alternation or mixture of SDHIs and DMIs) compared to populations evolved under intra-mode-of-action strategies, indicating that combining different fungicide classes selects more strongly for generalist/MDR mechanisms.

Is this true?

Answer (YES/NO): YES